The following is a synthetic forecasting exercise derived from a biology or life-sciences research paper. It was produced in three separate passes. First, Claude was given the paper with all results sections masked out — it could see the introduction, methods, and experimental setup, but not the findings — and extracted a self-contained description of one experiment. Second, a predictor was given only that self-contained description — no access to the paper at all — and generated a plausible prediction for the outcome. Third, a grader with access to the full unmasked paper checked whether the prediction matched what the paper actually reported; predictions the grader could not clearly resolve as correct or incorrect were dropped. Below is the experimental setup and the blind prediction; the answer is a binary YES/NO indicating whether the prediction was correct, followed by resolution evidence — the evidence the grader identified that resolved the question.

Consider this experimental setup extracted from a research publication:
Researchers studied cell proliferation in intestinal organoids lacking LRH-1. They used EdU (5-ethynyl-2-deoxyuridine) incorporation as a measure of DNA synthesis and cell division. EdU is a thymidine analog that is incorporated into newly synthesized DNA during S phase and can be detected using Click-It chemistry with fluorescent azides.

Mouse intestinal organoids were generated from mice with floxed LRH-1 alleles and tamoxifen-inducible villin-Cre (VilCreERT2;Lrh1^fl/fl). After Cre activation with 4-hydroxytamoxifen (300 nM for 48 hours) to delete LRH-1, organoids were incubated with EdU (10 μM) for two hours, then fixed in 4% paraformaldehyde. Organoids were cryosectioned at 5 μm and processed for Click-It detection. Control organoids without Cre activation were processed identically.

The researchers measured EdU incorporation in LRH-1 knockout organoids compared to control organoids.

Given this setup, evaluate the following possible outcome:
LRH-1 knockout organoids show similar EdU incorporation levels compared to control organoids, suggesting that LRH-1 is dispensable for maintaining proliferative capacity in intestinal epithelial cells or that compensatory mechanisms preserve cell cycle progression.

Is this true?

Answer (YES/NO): NO